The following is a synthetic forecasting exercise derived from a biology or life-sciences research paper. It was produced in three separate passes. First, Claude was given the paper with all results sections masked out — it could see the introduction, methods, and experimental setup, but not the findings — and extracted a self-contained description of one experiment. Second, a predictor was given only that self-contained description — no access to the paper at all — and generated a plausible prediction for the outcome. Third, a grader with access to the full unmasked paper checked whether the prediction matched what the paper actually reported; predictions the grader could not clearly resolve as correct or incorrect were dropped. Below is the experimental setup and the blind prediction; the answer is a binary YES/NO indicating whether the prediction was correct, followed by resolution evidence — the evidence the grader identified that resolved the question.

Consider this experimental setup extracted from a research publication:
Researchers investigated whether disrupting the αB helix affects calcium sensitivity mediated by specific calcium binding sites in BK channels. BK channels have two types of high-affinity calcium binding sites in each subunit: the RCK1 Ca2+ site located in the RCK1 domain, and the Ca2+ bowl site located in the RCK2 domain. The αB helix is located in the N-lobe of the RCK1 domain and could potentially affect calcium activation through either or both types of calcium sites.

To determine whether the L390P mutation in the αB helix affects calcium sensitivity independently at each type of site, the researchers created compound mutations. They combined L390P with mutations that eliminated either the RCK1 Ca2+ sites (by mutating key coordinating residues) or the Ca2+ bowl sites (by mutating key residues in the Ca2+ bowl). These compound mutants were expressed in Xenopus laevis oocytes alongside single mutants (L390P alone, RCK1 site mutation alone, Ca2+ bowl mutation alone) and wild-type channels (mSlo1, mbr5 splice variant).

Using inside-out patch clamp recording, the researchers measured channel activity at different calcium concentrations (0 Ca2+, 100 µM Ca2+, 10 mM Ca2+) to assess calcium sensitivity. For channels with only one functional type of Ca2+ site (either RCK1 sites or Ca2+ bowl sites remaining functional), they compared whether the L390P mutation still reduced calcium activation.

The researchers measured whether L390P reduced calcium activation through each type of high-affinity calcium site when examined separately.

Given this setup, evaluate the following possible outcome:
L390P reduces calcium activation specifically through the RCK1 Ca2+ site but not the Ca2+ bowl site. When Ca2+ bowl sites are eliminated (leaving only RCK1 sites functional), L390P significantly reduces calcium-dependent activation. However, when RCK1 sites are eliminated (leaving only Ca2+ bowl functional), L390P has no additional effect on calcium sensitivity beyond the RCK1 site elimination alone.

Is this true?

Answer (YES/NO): NO